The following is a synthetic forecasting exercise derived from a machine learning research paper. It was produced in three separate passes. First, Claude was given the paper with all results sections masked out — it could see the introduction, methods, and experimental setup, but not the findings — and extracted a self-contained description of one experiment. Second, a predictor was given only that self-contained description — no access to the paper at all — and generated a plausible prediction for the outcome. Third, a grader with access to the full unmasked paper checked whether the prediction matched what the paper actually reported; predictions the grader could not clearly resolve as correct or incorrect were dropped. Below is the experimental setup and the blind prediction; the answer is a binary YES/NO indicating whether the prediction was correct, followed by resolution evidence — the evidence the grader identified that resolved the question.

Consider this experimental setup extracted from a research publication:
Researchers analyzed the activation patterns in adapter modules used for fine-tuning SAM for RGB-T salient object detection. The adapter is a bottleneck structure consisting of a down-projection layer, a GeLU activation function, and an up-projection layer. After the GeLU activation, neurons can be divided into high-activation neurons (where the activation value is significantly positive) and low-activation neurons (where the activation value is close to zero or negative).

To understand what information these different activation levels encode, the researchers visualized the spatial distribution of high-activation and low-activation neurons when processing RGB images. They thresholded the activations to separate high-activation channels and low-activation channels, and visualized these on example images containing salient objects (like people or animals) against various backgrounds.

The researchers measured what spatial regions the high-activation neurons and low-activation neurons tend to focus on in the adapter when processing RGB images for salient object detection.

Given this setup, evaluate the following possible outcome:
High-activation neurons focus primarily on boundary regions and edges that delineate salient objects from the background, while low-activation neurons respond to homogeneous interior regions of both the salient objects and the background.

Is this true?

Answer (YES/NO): NO